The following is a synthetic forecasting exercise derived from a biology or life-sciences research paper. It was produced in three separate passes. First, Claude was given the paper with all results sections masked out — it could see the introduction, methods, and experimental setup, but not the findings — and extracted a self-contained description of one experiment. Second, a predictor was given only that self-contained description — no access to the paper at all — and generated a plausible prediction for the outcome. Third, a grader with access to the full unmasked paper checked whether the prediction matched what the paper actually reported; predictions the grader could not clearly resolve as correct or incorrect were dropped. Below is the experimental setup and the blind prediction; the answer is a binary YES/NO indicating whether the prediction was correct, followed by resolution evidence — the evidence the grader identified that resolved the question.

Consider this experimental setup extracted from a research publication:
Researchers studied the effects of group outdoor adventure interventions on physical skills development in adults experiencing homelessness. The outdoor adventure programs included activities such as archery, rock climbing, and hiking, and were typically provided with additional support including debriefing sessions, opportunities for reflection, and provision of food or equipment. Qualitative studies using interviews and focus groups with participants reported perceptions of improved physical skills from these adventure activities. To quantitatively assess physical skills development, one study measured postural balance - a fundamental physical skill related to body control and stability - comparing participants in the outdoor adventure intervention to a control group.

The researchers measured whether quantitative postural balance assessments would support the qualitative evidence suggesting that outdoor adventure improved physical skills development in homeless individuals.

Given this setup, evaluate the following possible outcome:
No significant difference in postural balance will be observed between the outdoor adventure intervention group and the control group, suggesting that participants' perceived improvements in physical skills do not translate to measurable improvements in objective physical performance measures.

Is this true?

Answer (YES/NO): YES